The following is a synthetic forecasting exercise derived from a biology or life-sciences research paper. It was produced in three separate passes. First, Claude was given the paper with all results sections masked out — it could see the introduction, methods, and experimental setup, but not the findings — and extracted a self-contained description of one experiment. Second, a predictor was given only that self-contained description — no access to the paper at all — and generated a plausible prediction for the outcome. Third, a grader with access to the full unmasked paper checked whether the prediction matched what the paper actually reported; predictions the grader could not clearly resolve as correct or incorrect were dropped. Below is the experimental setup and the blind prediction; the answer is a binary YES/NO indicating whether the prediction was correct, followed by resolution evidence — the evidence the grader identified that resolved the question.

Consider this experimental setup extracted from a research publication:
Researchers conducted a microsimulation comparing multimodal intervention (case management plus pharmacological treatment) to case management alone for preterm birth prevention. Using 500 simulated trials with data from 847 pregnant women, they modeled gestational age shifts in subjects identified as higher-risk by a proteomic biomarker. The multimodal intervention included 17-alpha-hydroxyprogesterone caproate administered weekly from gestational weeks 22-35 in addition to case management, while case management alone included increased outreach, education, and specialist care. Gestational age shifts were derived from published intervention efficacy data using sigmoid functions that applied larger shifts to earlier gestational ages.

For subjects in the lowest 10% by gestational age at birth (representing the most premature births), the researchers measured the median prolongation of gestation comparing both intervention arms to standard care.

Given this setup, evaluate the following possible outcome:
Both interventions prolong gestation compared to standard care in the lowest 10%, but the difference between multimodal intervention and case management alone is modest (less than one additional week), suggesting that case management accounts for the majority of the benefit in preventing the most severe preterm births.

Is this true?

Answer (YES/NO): NO